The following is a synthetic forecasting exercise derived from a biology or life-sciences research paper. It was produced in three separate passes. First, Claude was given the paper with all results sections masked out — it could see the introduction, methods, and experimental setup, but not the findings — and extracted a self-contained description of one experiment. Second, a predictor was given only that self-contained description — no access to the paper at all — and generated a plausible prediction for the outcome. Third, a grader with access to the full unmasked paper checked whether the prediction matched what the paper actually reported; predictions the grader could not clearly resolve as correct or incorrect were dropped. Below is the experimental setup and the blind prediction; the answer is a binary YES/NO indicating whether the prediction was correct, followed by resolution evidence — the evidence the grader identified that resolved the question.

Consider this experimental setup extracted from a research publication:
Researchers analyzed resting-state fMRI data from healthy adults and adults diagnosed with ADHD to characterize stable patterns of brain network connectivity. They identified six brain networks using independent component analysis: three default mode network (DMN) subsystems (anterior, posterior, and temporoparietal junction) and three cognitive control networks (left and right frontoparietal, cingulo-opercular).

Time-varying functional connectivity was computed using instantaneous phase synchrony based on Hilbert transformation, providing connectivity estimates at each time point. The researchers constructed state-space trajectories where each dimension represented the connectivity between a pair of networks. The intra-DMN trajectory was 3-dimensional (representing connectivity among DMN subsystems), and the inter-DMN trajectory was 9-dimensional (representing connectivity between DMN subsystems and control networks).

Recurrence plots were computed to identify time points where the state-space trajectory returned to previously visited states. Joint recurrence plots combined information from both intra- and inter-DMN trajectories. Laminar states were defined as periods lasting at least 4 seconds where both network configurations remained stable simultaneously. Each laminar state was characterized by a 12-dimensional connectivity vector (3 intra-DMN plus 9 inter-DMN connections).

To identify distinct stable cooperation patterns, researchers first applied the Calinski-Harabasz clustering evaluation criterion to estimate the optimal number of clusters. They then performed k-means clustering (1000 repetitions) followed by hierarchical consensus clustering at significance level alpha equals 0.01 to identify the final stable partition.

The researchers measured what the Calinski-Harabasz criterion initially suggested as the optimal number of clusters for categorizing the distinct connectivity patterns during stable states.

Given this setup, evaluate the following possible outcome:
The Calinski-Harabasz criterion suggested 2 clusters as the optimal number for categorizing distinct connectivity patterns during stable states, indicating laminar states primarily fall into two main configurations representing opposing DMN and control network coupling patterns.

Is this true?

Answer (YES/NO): YES